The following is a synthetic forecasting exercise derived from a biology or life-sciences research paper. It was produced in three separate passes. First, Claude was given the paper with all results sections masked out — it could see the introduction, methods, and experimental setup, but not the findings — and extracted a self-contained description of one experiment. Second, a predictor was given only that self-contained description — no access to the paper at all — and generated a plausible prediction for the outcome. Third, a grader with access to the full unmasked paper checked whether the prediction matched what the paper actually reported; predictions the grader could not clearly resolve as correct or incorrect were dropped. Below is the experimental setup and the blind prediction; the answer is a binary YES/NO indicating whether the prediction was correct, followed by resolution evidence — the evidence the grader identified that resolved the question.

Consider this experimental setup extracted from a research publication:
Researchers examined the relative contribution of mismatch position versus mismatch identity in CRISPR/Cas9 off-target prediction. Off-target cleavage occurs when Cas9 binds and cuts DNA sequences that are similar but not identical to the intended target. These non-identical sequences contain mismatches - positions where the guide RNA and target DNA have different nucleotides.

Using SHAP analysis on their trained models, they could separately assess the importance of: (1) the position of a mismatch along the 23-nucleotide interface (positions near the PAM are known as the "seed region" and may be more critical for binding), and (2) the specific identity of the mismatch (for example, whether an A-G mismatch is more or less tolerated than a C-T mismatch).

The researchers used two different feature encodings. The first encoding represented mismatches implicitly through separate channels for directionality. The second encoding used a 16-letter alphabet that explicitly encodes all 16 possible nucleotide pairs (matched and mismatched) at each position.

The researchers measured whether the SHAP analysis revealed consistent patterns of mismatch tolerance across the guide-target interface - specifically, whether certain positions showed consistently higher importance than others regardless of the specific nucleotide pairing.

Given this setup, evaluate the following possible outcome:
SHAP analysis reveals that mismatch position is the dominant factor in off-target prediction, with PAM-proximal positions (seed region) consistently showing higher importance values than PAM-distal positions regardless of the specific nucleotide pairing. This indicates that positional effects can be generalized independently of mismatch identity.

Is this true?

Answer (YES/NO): NO